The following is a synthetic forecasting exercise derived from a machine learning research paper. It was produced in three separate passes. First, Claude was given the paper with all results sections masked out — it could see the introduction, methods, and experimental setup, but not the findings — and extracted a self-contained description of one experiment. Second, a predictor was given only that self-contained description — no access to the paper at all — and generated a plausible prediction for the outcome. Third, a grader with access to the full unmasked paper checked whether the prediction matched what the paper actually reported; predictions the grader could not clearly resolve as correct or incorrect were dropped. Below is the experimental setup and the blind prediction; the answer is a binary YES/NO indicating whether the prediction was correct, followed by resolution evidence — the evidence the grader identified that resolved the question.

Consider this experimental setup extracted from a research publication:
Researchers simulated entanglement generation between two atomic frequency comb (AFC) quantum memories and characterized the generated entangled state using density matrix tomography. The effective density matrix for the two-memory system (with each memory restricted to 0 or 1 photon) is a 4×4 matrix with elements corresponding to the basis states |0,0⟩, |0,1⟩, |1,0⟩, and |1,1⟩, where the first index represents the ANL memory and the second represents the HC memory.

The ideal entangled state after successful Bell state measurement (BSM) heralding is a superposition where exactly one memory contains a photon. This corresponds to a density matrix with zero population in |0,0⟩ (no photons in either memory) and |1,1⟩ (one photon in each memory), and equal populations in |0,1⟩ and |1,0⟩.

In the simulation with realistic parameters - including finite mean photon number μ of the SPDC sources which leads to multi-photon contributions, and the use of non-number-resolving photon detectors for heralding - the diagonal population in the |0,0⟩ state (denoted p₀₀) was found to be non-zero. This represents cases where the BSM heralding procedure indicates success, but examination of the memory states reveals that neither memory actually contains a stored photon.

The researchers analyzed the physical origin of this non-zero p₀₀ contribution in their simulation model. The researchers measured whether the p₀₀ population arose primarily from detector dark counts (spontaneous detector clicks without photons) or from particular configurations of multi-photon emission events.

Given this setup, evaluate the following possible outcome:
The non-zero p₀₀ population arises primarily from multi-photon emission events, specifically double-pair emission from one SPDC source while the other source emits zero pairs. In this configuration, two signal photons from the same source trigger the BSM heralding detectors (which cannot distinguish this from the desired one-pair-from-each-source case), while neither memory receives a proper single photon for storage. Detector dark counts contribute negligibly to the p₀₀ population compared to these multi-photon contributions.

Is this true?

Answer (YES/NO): NO